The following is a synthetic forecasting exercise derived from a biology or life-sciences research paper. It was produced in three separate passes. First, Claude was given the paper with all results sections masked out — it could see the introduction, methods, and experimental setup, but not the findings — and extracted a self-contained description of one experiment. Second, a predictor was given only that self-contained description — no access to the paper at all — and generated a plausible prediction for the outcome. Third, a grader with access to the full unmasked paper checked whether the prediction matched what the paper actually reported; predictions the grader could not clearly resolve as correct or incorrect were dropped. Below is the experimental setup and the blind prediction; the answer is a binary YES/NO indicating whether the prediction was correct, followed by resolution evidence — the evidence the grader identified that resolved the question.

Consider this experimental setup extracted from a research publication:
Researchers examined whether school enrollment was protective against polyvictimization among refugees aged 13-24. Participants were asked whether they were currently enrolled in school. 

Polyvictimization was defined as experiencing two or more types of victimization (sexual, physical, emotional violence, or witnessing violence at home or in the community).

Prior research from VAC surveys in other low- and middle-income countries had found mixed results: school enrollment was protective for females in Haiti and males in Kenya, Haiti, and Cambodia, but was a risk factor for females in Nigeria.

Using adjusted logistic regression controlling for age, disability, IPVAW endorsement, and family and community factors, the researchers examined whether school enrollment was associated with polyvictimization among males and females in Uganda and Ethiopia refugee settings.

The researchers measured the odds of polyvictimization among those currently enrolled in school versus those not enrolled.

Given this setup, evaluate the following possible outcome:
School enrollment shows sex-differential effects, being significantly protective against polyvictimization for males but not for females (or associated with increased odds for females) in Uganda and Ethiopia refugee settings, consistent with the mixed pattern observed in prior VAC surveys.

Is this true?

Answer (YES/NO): NO